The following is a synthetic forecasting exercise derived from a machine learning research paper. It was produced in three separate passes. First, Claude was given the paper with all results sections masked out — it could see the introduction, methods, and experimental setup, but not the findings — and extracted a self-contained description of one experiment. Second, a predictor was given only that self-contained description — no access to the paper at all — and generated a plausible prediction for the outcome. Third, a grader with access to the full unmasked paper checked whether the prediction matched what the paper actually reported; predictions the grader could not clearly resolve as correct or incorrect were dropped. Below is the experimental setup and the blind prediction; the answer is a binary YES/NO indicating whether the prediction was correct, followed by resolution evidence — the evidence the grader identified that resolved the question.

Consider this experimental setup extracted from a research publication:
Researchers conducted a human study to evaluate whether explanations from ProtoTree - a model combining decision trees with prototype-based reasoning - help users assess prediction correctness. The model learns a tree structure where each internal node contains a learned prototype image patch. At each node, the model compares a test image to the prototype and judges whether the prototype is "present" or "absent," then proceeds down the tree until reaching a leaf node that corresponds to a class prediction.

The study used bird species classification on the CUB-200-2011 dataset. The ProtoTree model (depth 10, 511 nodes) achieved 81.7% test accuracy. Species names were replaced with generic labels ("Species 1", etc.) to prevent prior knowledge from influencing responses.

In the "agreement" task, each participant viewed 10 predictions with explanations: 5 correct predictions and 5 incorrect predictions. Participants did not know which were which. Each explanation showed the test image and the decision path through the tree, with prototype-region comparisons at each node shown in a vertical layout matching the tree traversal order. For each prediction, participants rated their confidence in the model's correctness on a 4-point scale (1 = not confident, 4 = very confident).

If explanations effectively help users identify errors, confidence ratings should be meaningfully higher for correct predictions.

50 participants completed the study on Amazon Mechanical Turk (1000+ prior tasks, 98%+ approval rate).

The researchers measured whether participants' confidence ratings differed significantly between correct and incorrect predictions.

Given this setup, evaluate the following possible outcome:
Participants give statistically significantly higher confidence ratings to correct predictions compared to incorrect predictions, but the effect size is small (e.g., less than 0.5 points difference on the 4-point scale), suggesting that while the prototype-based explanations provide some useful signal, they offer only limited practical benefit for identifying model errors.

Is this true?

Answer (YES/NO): NO